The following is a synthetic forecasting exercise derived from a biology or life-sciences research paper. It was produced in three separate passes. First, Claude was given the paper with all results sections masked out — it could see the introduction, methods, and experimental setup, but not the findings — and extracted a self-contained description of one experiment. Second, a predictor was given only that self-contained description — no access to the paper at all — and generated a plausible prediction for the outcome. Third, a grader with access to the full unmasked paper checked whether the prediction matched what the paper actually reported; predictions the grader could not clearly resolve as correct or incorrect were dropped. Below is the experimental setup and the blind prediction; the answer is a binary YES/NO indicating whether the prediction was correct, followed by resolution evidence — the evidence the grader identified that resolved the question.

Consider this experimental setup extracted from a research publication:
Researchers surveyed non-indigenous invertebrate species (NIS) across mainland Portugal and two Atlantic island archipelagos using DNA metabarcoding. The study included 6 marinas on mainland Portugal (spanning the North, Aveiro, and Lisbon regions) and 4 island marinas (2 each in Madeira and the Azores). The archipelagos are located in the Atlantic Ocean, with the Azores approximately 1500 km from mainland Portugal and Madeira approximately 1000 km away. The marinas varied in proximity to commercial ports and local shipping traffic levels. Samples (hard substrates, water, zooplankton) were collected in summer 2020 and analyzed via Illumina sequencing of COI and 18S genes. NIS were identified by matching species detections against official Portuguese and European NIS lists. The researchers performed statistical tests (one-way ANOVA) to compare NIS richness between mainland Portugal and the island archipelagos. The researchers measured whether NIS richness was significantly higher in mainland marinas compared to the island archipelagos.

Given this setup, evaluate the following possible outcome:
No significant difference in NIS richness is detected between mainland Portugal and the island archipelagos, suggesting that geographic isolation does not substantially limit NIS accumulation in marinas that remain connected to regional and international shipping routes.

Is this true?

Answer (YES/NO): YES